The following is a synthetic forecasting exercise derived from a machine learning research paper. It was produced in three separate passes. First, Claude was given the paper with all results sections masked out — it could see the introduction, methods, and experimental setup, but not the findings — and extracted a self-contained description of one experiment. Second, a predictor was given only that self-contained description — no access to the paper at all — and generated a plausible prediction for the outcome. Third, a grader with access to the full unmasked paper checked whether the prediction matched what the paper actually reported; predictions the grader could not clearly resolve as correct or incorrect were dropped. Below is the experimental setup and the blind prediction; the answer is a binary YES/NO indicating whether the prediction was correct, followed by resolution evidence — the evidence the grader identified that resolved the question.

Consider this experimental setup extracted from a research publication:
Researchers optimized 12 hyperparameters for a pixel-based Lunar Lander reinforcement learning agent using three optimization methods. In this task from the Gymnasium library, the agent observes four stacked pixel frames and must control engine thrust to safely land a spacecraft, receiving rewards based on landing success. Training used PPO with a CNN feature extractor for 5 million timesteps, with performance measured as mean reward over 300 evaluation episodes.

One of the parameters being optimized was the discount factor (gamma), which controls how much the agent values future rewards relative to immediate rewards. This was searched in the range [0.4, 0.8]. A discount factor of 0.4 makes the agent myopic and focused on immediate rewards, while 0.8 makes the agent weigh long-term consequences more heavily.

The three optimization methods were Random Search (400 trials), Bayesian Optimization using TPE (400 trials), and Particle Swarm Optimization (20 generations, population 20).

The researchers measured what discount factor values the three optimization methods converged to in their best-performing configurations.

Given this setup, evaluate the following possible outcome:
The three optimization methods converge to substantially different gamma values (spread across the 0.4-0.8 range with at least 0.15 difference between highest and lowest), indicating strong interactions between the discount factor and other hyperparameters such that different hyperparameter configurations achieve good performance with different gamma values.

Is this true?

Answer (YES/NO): NO